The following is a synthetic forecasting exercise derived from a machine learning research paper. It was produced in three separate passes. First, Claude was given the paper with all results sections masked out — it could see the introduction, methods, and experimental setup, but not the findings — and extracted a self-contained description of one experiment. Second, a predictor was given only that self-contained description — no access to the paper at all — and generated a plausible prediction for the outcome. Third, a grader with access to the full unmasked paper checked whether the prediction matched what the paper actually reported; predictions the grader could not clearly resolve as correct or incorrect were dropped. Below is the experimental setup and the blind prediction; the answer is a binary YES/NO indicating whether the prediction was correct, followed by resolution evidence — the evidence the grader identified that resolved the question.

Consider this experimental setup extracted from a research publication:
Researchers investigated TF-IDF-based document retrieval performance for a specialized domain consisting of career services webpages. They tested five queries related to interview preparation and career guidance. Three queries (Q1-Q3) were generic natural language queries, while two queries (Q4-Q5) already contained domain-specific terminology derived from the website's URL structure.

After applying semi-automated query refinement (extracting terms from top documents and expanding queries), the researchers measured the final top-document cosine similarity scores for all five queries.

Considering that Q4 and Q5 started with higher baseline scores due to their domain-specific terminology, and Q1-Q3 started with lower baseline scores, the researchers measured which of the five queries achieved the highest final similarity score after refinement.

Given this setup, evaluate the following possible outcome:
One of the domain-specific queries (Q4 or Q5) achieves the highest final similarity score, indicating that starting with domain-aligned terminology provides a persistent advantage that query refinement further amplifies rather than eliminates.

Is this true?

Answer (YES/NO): YES